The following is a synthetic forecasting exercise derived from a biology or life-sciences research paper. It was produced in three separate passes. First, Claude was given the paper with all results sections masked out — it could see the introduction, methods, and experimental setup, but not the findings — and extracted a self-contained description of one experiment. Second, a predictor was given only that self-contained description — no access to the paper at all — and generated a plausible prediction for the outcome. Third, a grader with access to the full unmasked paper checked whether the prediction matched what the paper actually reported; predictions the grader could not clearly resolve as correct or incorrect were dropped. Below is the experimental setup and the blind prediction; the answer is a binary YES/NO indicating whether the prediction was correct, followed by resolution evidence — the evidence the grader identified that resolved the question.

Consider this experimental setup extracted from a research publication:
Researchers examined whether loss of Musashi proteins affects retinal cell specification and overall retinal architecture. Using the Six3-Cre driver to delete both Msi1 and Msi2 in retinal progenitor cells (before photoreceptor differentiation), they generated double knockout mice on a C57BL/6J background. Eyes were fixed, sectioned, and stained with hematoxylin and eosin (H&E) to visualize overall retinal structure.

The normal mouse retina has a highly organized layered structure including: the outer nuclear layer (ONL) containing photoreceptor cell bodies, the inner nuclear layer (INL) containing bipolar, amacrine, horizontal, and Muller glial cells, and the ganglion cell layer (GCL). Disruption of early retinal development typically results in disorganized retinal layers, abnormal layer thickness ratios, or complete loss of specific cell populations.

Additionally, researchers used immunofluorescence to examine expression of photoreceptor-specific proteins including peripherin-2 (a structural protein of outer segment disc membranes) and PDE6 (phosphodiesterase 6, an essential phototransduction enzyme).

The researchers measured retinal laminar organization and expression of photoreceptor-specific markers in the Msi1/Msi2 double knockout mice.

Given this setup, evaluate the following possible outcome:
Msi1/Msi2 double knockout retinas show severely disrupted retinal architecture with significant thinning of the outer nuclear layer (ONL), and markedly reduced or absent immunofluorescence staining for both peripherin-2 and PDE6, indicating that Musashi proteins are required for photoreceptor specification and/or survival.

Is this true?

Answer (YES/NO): NO